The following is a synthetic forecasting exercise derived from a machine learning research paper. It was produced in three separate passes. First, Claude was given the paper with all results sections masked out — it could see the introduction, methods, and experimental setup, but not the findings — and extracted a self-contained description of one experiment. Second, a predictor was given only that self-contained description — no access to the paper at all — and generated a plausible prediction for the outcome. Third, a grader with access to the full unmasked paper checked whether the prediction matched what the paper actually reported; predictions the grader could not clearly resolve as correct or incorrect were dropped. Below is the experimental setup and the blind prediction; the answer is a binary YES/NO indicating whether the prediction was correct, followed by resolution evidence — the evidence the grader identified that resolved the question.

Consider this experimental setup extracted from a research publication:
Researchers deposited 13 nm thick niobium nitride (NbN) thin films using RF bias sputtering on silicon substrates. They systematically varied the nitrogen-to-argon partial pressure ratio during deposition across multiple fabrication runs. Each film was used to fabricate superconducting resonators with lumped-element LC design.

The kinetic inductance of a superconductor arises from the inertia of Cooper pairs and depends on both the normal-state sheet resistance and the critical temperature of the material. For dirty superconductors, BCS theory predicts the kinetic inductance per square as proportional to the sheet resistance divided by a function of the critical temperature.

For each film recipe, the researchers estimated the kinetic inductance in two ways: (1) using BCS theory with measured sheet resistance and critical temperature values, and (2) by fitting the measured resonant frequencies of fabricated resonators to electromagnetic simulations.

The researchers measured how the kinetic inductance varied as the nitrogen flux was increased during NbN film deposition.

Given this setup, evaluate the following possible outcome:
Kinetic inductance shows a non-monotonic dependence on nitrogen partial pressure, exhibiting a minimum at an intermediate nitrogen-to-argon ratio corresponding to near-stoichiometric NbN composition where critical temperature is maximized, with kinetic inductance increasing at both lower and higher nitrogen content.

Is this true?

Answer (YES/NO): YES